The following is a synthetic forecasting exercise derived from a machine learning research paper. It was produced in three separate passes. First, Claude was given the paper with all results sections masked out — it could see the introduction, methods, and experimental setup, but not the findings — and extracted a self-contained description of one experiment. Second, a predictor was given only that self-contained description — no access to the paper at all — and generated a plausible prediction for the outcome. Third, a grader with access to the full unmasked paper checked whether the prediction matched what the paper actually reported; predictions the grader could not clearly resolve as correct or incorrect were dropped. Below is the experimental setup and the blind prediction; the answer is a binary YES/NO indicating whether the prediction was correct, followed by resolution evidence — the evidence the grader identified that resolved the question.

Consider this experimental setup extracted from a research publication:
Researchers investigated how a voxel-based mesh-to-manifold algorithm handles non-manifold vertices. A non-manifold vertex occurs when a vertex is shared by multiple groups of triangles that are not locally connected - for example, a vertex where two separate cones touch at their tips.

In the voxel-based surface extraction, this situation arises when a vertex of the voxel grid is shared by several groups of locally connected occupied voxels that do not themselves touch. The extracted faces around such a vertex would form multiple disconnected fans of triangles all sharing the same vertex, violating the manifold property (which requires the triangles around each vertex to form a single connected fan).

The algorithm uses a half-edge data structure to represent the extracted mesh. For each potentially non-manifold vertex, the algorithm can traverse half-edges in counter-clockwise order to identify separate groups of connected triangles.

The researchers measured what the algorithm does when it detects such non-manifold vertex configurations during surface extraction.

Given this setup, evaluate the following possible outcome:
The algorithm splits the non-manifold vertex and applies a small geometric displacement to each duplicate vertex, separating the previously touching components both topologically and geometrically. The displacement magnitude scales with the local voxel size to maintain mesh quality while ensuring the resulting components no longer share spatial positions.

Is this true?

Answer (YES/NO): NO